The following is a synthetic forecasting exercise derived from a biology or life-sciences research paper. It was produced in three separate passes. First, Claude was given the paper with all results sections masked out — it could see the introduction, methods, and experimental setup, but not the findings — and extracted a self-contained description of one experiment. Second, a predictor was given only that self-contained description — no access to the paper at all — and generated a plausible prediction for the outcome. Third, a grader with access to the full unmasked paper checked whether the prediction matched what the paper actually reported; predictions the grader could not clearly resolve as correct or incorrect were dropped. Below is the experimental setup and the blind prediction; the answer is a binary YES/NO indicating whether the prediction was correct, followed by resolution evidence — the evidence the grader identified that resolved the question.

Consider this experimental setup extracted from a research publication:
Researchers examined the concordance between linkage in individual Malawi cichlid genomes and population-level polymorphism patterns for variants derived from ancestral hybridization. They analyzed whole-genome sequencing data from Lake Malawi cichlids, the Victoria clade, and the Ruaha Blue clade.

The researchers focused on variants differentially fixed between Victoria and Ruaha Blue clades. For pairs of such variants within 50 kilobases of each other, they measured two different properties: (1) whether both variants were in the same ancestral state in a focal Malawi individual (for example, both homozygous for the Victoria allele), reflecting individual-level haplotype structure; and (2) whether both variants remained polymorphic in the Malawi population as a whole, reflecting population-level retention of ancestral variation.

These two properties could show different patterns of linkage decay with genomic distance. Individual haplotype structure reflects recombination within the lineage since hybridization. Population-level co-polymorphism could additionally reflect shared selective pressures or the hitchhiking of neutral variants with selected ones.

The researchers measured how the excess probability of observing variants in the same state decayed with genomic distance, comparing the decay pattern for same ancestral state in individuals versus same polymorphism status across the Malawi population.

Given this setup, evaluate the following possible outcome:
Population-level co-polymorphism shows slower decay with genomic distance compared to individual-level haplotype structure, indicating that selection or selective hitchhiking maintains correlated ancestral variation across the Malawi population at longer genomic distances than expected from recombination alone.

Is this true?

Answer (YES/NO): NO